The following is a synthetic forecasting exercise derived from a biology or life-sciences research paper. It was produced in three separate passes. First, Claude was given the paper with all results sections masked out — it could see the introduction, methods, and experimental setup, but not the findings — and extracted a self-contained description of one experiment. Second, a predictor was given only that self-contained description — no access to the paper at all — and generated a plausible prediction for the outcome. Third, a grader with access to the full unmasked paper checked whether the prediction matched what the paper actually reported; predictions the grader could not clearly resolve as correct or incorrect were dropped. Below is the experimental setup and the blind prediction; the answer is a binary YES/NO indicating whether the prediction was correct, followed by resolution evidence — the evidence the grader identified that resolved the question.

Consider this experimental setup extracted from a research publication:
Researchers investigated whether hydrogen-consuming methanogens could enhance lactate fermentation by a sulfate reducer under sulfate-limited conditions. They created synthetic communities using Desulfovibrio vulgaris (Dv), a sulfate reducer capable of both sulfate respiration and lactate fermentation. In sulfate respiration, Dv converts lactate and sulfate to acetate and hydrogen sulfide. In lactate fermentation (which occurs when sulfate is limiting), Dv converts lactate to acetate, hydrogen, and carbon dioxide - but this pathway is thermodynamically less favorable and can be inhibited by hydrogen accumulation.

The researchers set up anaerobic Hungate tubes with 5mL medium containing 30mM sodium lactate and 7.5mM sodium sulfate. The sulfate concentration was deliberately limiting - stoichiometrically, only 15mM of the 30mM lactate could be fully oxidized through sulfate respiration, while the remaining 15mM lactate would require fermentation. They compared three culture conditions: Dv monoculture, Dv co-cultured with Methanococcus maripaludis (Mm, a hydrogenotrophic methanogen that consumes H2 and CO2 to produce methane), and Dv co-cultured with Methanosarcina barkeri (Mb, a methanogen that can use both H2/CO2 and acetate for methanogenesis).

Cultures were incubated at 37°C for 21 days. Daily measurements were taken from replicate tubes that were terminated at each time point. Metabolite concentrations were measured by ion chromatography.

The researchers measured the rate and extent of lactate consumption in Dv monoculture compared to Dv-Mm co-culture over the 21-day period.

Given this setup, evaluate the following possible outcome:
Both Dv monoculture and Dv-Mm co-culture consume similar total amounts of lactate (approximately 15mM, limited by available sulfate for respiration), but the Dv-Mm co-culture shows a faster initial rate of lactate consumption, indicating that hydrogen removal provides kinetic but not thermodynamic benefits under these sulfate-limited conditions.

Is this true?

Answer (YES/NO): NO